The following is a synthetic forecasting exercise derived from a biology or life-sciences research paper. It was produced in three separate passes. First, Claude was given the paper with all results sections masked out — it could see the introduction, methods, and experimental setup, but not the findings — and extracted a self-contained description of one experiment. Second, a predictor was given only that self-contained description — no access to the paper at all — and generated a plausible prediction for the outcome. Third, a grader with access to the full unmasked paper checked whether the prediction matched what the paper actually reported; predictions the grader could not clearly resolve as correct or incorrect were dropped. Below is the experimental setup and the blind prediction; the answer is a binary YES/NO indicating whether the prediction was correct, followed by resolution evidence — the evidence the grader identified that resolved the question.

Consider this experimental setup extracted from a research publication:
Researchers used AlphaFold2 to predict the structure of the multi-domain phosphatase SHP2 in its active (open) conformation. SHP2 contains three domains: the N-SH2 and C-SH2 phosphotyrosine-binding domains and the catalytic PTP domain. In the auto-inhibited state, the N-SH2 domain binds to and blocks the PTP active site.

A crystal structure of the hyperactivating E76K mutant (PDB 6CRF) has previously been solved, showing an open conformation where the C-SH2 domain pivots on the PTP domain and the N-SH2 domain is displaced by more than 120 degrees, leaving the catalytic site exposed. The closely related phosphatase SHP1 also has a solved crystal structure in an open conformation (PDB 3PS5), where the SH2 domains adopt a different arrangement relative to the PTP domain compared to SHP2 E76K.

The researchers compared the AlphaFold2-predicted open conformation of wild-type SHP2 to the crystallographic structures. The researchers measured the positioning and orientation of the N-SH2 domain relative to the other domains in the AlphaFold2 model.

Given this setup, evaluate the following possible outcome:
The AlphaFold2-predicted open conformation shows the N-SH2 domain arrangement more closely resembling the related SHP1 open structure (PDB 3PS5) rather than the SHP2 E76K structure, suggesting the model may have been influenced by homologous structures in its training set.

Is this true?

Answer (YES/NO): YES